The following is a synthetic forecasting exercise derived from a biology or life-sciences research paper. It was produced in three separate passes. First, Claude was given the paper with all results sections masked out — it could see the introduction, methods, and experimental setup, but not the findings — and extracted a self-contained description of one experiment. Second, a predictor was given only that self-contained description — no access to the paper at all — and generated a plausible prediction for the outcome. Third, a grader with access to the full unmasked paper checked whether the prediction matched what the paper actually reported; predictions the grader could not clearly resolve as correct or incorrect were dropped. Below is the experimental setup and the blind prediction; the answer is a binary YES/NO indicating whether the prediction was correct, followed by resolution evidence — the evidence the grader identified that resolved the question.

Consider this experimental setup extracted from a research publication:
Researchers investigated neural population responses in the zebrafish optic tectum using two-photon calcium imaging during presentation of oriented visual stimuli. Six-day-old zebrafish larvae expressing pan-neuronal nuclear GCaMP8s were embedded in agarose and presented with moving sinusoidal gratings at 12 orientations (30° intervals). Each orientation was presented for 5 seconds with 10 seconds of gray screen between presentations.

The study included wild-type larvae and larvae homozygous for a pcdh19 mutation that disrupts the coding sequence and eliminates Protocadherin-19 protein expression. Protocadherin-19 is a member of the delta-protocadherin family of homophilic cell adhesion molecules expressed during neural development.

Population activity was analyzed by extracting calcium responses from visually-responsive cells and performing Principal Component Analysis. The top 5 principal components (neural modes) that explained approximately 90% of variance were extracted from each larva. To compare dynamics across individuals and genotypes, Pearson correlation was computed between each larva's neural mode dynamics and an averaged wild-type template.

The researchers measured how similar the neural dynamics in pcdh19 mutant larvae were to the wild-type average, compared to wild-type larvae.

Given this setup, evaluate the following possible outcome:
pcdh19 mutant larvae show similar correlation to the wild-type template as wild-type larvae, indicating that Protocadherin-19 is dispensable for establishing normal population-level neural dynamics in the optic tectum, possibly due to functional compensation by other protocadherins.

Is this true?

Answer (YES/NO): NO